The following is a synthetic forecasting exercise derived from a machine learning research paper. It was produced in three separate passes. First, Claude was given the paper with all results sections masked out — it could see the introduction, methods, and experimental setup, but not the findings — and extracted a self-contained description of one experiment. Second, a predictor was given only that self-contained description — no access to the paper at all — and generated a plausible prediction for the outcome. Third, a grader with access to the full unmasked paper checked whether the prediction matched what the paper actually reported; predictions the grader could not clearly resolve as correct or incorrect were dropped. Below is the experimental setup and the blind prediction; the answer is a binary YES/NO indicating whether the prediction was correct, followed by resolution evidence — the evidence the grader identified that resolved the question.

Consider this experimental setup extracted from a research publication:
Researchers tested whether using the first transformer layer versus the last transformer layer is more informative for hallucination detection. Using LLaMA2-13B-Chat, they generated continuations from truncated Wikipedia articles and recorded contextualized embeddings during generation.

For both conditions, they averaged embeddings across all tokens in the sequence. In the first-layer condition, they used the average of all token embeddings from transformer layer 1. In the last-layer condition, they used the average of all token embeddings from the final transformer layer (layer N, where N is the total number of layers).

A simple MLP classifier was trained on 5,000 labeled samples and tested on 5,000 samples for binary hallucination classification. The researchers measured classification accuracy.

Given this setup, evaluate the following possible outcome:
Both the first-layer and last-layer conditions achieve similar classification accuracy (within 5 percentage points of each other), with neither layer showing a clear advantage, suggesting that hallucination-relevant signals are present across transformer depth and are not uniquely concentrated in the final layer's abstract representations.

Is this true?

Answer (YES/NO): NO